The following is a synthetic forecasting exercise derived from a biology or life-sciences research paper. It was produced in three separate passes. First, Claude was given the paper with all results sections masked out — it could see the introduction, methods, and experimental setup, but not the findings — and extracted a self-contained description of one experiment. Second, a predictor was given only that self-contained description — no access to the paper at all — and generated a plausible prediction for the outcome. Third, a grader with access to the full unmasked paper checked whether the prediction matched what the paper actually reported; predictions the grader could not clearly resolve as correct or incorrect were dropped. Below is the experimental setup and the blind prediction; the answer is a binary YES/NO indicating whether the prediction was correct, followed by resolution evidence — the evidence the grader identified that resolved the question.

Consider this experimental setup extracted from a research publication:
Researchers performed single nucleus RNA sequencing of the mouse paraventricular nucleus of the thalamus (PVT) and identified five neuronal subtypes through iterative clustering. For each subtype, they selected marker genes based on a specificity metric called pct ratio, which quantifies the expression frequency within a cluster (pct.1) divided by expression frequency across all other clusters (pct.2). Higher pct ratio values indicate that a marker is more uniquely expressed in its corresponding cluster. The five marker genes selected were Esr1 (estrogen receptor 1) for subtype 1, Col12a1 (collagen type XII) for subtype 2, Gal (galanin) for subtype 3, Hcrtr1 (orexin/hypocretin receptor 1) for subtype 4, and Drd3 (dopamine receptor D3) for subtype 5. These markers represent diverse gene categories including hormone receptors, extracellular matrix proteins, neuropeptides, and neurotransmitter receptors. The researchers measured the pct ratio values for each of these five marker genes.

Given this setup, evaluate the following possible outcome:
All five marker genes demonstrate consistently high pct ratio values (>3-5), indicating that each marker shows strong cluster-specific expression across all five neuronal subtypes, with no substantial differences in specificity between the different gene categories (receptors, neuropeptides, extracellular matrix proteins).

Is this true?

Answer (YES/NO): NO